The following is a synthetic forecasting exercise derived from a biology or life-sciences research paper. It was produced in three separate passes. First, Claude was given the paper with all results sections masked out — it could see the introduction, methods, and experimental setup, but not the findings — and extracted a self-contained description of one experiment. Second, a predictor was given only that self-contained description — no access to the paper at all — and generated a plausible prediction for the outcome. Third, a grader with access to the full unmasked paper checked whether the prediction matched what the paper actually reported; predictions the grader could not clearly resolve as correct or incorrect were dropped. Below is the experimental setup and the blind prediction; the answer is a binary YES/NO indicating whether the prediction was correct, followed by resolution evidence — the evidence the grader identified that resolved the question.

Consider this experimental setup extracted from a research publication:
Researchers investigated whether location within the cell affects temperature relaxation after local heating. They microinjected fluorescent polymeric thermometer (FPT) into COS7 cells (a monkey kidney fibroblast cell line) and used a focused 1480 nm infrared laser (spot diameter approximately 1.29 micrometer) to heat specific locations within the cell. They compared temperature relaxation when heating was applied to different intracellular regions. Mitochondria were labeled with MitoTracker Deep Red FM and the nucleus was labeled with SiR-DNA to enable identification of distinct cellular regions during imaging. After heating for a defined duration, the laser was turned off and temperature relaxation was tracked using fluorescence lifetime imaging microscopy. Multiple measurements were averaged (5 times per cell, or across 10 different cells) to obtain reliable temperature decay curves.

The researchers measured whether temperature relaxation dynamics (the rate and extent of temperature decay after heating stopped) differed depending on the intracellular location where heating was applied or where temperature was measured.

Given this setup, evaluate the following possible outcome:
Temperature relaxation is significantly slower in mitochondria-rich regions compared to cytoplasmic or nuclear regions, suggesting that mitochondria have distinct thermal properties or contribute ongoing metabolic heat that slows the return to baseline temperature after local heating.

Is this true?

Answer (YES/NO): NO